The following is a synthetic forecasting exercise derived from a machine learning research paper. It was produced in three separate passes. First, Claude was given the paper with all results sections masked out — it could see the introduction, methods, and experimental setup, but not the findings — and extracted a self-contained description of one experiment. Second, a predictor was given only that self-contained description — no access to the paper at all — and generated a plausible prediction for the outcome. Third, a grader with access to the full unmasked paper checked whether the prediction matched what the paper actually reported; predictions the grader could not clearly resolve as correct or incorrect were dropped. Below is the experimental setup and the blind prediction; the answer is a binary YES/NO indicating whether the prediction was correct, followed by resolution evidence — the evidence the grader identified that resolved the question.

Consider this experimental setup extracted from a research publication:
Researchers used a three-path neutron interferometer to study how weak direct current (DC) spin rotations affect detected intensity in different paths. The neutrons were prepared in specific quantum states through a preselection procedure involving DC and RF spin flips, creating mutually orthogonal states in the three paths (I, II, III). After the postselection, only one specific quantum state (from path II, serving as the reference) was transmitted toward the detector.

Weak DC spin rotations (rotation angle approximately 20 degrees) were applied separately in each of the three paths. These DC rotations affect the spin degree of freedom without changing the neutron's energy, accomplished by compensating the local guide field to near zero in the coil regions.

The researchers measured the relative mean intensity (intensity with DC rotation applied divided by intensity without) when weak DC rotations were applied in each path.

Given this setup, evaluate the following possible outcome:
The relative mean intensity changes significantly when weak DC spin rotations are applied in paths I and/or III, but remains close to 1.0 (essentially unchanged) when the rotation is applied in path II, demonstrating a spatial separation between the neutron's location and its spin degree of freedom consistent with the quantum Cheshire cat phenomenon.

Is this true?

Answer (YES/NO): NO